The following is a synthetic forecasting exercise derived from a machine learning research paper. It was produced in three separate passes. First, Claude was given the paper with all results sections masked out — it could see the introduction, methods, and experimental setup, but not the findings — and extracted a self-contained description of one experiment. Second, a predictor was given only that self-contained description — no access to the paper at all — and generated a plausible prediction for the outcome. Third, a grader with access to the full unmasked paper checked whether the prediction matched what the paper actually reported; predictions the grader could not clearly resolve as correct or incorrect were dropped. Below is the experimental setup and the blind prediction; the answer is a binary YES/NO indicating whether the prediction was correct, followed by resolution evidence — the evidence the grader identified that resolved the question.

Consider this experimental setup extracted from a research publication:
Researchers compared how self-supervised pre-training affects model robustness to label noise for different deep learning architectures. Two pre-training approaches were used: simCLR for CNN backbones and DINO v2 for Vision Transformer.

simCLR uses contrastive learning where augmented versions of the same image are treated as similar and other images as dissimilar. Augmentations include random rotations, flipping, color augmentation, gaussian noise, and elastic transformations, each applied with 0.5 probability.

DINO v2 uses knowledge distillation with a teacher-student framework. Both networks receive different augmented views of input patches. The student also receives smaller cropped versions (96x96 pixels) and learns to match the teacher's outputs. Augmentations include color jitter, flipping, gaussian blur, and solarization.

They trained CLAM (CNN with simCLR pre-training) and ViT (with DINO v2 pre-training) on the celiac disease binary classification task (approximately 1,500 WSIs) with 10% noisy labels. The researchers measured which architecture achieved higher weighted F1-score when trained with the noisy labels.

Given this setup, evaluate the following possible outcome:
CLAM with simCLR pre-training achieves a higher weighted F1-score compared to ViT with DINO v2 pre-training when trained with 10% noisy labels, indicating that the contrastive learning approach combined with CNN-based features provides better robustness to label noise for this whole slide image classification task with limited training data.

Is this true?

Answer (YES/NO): NO